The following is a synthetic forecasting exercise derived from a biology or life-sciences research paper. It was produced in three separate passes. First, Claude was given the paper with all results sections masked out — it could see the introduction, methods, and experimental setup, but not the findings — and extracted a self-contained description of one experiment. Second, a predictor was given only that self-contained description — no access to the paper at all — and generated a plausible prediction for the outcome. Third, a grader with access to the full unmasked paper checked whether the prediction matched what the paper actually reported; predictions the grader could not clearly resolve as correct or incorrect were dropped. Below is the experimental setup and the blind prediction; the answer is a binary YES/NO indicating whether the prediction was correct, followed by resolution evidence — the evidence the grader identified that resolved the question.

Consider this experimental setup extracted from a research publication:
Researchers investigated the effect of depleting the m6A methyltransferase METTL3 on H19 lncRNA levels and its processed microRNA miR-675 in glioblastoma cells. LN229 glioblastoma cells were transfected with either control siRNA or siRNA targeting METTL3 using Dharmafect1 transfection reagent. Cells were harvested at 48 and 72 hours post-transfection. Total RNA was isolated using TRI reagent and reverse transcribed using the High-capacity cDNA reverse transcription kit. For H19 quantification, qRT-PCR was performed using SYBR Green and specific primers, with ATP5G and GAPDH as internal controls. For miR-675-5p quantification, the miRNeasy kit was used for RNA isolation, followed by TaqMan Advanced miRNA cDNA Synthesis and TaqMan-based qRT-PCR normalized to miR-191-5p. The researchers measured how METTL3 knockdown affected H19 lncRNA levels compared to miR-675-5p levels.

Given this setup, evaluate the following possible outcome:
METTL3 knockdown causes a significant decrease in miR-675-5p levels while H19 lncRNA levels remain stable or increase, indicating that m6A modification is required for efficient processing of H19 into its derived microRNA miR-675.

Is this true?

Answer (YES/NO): NO